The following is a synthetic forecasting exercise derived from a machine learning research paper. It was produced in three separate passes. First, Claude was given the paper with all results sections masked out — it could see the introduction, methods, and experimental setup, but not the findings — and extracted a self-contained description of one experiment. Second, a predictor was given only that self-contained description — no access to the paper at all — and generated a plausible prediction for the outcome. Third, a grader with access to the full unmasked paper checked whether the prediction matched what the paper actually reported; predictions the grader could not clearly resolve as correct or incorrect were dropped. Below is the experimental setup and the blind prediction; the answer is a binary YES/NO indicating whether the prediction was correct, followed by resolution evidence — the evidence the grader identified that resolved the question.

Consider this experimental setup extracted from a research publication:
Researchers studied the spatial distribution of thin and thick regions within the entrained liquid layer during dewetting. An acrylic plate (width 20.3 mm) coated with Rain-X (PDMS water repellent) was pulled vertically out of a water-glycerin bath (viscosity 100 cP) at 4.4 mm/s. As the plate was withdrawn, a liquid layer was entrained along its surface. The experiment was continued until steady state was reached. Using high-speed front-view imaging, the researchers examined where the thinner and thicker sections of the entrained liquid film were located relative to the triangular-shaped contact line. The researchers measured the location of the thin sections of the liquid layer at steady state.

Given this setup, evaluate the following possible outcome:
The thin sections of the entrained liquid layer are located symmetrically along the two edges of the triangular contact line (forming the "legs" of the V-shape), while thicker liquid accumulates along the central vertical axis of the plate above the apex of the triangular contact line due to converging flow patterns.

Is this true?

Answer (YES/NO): NO